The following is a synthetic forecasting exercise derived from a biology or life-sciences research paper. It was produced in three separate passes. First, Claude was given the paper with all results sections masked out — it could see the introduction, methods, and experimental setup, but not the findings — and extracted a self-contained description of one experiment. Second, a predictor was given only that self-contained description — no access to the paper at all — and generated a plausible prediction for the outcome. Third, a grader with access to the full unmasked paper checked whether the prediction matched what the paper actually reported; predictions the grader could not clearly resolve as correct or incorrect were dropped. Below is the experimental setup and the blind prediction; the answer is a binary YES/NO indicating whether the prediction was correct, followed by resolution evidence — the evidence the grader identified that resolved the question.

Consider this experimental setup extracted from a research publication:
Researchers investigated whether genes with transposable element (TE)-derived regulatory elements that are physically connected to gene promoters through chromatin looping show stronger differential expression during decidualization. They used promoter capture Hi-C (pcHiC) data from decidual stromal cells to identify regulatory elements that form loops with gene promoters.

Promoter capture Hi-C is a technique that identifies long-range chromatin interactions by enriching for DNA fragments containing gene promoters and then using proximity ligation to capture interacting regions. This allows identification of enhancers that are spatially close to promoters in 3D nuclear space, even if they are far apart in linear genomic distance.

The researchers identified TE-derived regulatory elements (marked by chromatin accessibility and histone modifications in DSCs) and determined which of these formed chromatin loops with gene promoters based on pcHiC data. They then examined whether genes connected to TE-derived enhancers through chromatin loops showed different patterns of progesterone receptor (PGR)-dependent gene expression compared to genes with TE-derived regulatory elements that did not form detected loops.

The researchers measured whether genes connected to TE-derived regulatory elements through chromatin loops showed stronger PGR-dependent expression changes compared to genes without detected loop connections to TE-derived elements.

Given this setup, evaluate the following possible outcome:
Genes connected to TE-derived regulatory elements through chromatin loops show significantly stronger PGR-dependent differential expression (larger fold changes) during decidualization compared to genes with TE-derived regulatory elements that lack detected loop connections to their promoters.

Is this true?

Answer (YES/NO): NO